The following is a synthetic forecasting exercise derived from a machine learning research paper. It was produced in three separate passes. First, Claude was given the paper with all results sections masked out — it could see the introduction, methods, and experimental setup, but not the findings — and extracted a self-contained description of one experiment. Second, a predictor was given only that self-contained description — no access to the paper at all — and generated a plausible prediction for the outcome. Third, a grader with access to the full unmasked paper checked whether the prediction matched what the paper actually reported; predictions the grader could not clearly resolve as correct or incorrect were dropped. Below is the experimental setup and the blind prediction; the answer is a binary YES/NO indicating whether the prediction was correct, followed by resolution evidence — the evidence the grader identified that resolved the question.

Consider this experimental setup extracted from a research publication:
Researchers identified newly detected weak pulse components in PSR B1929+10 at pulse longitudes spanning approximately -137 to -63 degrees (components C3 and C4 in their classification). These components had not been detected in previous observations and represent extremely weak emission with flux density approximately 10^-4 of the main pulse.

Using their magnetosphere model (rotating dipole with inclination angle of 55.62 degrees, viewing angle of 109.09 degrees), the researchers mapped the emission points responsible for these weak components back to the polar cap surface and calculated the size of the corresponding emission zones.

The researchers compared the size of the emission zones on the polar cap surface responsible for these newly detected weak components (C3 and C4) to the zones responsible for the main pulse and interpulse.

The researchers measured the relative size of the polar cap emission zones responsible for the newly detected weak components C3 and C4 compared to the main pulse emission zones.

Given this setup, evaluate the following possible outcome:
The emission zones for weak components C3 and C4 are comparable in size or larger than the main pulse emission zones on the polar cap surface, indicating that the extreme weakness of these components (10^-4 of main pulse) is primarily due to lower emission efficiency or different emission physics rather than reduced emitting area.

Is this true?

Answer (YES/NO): NO